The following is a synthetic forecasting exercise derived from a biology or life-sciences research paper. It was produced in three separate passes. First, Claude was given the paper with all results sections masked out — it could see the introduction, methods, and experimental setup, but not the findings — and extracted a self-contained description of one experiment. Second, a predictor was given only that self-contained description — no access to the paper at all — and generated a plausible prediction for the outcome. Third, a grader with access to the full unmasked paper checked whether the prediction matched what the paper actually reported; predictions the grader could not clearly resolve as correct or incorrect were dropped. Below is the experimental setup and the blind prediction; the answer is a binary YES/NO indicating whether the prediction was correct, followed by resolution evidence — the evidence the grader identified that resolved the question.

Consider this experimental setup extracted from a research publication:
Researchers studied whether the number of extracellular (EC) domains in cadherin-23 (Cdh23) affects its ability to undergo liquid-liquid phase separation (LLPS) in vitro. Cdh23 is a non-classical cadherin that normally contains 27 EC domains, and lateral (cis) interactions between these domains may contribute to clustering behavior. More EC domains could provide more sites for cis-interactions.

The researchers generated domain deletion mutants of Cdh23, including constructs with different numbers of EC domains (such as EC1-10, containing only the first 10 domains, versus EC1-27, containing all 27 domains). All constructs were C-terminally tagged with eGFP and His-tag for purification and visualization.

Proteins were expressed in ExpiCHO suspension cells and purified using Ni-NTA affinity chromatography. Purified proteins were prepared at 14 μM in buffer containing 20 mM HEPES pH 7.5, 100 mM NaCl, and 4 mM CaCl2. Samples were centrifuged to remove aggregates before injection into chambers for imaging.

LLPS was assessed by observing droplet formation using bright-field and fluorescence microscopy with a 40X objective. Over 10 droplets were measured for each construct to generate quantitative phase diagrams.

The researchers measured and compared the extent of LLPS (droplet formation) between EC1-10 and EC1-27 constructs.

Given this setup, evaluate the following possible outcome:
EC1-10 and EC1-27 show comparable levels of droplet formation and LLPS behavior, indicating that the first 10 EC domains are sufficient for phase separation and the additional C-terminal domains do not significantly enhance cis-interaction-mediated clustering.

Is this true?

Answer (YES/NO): NO